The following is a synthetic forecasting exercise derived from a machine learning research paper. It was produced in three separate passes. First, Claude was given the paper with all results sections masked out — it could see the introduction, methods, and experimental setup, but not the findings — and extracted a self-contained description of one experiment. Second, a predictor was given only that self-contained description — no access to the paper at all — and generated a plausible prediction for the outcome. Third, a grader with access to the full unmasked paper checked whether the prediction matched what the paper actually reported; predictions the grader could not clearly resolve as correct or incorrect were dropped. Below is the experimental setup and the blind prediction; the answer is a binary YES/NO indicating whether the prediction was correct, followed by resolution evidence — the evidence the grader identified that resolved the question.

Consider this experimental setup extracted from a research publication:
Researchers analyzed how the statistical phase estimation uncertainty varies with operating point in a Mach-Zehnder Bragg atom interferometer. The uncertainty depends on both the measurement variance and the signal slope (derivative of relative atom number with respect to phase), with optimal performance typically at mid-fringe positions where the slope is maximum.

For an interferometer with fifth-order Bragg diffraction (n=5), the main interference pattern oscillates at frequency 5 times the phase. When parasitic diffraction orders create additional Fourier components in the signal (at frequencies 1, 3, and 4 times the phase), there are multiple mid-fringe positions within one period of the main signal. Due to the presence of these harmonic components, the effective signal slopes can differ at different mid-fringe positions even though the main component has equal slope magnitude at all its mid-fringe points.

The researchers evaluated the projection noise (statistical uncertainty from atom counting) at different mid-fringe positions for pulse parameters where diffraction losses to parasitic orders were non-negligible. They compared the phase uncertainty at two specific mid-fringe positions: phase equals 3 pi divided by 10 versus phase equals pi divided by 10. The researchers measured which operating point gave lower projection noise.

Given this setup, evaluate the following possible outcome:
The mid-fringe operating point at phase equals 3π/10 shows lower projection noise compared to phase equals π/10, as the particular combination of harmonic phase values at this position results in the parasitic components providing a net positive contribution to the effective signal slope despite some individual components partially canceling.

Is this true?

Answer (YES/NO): YES